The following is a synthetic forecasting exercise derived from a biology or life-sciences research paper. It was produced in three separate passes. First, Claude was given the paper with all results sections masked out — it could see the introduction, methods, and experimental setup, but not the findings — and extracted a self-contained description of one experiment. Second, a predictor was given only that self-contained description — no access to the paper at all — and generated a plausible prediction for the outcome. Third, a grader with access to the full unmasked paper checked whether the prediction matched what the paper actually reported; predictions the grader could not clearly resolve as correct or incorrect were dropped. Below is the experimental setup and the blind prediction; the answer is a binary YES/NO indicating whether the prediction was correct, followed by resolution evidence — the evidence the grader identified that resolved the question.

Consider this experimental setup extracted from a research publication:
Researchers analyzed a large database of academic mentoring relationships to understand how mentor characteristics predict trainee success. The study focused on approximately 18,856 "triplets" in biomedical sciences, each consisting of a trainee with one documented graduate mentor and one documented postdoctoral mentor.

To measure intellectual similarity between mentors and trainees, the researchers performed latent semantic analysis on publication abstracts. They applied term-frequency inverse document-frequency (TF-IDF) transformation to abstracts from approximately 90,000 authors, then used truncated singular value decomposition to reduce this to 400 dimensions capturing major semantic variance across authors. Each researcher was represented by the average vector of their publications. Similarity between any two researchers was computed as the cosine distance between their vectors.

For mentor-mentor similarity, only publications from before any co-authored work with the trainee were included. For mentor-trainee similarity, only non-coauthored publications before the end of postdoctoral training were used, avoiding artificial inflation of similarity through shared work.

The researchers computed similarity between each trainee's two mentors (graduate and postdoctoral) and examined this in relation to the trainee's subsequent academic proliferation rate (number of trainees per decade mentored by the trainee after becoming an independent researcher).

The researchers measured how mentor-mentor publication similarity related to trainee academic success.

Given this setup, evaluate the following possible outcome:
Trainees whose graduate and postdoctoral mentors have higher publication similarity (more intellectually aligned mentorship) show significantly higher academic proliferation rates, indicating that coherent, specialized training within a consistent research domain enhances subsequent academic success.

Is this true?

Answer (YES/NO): NO